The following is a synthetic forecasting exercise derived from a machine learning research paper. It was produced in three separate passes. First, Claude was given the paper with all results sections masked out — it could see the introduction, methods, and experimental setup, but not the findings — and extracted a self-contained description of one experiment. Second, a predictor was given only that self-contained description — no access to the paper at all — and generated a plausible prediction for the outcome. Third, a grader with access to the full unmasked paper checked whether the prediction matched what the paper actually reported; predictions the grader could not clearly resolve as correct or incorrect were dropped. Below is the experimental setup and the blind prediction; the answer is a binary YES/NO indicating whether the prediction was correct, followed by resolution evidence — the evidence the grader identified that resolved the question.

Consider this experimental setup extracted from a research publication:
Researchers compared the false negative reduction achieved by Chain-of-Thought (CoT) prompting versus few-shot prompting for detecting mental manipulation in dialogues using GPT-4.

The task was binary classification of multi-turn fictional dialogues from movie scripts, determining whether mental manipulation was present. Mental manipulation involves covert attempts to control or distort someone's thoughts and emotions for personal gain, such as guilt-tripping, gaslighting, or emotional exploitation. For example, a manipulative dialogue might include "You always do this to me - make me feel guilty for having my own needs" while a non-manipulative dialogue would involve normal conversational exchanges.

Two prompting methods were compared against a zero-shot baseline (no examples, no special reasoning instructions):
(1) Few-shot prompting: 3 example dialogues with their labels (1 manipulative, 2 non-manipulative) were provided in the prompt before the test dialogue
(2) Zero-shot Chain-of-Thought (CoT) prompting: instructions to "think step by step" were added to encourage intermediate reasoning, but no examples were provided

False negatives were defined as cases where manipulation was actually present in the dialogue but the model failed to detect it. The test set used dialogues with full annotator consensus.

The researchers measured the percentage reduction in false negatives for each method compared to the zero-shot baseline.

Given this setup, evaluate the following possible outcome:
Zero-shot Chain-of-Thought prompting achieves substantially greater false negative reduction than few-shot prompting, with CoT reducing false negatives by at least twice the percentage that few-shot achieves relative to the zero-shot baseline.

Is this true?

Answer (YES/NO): YES